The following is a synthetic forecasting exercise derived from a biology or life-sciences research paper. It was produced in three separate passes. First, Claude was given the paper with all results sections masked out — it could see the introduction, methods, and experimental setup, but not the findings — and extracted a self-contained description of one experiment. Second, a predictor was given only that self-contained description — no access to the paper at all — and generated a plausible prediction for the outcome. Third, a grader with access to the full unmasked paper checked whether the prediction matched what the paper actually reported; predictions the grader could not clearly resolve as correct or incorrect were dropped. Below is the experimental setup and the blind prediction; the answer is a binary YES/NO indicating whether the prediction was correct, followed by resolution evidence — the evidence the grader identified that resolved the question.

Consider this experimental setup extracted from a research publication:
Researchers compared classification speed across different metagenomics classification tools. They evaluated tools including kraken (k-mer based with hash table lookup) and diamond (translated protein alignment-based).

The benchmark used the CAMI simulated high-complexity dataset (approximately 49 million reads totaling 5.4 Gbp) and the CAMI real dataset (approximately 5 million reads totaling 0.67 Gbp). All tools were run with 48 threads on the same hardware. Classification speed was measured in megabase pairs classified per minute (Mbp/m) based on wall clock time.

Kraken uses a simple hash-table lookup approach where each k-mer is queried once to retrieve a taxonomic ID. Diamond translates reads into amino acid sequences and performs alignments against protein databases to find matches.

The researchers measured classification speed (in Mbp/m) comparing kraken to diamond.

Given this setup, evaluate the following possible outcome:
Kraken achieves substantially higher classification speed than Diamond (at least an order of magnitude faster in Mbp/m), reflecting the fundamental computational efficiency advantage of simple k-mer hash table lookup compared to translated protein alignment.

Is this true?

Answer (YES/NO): YES